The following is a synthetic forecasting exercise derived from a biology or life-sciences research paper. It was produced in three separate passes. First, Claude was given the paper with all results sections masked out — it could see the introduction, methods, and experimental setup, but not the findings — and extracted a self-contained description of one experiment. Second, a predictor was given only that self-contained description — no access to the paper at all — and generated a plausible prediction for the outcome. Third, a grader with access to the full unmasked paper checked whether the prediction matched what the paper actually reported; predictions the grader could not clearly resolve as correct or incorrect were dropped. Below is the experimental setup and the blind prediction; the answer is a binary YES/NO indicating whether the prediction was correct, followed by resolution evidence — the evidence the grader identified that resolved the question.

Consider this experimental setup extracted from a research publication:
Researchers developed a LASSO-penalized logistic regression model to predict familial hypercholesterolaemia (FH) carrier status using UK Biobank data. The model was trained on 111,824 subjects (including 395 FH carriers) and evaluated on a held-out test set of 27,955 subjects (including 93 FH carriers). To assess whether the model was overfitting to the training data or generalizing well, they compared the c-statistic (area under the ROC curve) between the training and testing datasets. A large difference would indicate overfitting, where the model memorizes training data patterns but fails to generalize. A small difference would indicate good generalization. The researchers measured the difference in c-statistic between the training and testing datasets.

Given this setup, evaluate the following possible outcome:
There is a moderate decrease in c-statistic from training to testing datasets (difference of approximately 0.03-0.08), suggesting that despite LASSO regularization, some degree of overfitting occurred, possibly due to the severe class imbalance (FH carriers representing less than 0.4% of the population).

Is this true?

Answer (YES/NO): NO